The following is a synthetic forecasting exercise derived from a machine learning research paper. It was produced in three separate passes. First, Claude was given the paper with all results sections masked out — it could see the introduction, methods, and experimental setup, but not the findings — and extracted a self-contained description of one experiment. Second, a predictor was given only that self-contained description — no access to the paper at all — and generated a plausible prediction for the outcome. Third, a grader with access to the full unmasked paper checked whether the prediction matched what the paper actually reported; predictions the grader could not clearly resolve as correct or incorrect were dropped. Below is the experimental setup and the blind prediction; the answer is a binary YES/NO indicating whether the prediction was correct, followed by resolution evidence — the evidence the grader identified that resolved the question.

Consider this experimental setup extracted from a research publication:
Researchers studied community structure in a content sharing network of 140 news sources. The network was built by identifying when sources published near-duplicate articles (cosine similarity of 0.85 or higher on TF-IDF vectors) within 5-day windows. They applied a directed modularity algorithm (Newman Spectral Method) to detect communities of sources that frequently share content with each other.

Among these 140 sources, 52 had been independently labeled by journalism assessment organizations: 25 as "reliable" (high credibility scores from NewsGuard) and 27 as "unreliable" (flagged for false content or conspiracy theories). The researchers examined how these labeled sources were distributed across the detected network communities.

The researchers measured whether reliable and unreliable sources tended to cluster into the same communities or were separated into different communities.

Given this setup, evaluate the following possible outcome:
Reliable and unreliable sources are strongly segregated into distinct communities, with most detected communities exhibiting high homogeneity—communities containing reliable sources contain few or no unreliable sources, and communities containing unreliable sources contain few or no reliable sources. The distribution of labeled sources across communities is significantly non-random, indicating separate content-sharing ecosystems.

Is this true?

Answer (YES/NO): YES